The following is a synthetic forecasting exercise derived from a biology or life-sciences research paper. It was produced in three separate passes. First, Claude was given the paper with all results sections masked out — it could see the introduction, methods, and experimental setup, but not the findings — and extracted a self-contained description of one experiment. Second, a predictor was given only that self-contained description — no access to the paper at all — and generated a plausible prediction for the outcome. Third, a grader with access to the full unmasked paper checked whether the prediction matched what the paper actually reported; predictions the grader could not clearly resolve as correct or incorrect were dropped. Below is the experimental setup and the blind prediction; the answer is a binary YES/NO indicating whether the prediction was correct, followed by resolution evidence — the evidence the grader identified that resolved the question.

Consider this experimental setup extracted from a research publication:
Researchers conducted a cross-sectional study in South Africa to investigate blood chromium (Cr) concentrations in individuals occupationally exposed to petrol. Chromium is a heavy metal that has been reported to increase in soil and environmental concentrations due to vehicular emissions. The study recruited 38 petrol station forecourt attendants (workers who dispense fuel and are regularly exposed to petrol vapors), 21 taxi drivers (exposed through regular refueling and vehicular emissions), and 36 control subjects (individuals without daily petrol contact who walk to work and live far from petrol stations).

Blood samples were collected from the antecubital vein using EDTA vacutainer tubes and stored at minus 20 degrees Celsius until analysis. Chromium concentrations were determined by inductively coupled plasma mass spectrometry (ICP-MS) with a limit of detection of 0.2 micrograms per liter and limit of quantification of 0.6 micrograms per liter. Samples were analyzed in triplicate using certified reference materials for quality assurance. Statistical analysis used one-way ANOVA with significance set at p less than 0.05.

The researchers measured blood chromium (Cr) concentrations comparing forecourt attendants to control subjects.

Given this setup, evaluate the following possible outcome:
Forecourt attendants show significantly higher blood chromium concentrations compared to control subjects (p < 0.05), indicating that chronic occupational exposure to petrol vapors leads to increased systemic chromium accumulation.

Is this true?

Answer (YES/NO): NO